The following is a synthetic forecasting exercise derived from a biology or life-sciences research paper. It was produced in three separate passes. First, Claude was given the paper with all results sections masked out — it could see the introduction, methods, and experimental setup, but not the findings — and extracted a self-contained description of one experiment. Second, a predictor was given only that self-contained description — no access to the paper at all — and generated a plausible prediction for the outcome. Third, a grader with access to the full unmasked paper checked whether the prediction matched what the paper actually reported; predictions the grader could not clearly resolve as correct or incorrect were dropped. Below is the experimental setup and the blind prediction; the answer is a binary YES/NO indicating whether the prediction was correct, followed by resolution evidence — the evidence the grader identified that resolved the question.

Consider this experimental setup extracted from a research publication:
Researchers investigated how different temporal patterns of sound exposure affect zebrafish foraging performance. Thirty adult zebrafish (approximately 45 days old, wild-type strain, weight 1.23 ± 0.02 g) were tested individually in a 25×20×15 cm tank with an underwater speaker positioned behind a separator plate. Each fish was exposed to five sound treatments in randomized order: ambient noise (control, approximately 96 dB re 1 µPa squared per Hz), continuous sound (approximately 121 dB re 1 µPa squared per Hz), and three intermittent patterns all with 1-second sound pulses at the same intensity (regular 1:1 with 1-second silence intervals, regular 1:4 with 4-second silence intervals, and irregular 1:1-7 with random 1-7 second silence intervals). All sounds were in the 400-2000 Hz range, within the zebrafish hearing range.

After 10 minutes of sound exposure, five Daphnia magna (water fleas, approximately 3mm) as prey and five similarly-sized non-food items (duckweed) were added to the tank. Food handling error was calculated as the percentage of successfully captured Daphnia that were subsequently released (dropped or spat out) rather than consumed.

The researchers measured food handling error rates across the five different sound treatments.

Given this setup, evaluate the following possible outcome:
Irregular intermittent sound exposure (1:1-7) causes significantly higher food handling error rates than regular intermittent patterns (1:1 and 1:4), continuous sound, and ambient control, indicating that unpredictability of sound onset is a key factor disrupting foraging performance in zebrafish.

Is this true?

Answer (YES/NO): NO